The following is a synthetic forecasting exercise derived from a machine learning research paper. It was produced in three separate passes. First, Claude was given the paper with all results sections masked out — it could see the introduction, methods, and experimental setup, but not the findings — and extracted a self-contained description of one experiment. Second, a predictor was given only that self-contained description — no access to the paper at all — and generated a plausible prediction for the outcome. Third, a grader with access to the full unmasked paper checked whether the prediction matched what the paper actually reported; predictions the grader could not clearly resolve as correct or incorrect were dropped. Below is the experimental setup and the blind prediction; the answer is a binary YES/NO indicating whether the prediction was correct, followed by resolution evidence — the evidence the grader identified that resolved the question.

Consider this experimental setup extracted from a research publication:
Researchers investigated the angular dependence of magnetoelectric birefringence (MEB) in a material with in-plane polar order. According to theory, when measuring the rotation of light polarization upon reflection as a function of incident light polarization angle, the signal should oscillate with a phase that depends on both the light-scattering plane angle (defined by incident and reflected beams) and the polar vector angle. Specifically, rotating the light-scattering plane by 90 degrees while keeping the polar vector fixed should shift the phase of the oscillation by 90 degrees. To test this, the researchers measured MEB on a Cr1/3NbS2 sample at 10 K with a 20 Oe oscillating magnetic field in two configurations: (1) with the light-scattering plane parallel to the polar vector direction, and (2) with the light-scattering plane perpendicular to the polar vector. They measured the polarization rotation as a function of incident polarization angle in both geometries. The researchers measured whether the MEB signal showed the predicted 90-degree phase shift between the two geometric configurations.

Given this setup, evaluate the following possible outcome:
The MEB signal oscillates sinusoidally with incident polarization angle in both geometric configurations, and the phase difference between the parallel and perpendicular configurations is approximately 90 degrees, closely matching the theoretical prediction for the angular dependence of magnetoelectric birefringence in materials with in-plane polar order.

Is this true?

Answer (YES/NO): YES